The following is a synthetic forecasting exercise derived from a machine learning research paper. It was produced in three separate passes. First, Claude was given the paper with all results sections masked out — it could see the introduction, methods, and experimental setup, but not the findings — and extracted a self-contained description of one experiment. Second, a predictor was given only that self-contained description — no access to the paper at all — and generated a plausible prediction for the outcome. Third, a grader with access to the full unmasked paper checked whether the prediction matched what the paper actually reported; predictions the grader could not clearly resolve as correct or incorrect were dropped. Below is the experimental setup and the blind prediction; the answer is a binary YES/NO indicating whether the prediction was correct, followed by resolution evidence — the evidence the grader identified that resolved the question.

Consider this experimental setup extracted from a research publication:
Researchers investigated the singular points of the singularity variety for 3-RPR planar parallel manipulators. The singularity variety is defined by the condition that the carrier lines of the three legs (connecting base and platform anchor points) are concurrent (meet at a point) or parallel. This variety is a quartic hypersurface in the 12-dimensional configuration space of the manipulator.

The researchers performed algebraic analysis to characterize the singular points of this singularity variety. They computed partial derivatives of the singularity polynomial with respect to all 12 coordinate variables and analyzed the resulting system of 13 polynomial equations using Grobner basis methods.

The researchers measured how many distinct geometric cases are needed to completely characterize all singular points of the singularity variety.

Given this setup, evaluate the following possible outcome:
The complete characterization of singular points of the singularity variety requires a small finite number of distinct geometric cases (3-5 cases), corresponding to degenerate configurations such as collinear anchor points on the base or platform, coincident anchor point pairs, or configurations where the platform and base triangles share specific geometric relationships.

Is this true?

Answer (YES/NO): YES